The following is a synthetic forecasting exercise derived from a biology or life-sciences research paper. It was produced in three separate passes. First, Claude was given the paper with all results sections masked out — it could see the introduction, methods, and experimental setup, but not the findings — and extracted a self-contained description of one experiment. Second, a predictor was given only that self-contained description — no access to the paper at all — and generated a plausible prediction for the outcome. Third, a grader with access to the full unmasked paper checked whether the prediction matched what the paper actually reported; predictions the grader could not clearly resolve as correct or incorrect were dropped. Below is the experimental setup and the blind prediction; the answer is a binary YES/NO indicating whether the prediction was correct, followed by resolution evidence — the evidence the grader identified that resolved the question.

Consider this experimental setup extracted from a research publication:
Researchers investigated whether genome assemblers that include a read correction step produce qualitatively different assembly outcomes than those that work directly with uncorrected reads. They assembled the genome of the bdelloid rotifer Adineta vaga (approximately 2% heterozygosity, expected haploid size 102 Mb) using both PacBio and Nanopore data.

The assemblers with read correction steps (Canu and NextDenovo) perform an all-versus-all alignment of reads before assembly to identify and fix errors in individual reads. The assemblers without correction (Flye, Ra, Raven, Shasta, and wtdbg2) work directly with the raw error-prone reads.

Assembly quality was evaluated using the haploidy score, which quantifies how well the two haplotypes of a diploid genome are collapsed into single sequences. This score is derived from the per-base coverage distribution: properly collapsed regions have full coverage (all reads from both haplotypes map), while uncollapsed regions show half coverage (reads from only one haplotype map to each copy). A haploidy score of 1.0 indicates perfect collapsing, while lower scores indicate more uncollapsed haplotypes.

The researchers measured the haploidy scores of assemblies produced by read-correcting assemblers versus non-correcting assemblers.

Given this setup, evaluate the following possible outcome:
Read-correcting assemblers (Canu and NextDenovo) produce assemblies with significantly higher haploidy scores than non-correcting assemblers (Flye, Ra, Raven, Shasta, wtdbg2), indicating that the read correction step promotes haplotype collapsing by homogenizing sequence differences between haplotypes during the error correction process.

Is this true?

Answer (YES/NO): NO